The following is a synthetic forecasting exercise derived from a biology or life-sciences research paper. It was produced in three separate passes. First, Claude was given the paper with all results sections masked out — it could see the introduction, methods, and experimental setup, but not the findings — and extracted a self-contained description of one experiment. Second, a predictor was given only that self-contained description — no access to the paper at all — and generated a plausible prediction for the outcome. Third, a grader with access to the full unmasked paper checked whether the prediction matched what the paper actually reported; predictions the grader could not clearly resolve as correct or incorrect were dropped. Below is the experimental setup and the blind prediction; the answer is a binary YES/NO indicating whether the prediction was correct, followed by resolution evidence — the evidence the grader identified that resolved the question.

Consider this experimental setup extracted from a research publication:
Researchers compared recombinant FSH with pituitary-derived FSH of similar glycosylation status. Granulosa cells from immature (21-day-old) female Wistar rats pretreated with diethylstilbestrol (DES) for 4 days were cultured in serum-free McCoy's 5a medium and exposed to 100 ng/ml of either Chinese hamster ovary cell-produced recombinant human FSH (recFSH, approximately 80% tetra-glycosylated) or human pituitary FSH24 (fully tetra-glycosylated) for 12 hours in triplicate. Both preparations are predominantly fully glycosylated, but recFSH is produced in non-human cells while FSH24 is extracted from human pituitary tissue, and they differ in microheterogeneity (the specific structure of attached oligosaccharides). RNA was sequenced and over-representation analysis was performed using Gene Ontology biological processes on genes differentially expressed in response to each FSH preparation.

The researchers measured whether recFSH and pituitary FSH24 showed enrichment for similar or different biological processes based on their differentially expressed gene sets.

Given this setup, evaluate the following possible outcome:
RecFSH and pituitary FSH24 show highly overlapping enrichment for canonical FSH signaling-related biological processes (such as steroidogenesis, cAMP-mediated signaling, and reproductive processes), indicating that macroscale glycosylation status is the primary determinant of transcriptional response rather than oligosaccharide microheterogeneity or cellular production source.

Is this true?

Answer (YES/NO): NO